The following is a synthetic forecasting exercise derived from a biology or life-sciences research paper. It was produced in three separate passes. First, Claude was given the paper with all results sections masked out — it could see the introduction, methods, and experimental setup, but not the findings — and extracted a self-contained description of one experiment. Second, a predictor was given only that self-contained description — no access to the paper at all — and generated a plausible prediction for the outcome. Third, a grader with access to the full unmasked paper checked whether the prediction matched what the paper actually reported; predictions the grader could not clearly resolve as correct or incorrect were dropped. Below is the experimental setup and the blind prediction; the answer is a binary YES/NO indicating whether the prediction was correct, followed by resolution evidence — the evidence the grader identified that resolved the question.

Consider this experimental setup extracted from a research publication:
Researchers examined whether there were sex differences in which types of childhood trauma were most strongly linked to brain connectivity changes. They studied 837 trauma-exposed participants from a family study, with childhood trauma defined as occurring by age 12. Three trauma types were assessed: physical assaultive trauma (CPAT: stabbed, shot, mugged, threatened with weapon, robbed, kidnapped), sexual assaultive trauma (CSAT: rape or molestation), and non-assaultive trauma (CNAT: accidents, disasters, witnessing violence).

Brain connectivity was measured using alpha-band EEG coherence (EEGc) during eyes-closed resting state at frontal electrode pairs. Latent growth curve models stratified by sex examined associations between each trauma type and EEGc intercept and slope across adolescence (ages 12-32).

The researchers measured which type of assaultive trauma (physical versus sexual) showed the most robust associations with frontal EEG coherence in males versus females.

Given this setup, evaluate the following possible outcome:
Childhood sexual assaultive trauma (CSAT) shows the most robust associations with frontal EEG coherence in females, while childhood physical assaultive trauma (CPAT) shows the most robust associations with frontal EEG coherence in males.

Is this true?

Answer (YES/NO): YES